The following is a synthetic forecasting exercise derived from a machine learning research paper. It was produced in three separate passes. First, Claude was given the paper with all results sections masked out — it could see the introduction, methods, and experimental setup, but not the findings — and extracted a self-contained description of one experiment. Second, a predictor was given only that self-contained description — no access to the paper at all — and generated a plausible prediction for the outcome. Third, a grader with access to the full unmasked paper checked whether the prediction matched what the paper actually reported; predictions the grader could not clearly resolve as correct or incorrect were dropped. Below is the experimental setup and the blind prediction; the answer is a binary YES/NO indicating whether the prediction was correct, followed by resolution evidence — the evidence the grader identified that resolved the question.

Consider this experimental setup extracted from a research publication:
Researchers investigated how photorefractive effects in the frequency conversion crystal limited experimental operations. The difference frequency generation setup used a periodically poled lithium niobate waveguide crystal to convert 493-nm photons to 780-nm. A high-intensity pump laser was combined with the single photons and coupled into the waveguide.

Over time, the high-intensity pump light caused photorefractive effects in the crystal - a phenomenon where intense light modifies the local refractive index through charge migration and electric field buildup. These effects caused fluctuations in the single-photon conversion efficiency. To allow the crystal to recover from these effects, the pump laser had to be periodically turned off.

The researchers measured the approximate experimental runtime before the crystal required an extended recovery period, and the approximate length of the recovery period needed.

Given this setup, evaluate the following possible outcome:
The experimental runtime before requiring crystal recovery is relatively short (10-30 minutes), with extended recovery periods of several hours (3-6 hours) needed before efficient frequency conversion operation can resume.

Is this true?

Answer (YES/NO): NO